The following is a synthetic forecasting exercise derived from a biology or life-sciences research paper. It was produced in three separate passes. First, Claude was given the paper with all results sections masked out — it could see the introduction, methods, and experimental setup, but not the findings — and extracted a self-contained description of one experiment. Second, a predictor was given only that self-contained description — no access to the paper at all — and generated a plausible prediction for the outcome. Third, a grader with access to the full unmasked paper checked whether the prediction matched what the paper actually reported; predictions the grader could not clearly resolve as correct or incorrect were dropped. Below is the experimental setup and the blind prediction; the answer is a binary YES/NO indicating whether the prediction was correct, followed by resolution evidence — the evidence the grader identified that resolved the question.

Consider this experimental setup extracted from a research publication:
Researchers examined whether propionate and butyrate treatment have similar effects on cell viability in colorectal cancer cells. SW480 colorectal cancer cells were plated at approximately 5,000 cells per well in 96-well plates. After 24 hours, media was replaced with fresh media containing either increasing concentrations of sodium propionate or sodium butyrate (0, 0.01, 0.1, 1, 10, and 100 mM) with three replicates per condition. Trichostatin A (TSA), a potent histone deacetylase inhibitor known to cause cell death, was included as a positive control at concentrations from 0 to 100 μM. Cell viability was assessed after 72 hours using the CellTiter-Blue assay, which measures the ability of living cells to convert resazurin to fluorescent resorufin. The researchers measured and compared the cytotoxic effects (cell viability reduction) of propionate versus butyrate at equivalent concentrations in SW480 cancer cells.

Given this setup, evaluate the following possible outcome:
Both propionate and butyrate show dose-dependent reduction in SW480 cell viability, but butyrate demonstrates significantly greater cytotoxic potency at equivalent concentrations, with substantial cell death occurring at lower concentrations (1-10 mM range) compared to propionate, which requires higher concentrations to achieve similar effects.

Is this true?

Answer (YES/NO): NO